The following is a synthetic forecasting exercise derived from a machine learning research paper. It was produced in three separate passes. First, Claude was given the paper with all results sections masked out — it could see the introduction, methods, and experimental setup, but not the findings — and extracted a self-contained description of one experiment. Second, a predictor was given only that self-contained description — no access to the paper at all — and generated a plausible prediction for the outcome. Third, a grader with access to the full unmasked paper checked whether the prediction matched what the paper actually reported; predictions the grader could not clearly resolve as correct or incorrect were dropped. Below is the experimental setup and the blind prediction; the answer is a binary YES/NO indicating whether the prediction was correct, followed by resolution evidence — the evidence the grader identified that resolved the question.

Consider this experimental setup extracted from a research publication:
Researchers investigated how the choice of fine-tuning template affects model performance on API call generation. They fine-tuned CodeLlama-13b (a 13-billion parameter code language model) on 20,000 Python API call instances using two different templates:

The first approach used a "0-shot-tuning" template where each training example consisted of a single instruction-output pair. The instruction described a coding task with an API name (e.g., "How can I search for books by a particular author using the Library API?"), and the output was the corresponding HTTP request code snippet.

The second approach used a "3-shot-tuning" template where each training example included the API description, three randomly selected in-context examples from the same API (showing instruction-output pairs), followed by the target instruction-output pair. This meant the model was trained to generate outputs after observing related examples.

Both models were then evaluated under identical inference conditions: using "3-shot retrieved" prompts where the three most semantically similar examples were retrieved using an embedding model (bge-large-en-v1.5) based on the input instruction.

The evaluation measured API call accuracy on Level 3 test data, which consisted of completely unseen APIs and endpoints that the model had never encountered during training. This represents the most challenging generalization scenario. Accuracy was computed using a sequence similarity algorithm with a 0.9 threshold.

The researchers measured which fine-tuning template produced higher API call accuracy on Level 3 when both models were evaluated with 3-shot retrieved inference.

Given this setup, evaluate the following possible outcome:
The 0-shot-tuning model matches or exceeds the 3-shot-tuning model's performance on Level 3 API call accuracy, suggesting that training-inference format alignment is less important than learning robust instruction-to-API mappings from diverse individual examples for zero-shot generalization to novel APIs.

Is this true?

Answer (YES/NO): NO